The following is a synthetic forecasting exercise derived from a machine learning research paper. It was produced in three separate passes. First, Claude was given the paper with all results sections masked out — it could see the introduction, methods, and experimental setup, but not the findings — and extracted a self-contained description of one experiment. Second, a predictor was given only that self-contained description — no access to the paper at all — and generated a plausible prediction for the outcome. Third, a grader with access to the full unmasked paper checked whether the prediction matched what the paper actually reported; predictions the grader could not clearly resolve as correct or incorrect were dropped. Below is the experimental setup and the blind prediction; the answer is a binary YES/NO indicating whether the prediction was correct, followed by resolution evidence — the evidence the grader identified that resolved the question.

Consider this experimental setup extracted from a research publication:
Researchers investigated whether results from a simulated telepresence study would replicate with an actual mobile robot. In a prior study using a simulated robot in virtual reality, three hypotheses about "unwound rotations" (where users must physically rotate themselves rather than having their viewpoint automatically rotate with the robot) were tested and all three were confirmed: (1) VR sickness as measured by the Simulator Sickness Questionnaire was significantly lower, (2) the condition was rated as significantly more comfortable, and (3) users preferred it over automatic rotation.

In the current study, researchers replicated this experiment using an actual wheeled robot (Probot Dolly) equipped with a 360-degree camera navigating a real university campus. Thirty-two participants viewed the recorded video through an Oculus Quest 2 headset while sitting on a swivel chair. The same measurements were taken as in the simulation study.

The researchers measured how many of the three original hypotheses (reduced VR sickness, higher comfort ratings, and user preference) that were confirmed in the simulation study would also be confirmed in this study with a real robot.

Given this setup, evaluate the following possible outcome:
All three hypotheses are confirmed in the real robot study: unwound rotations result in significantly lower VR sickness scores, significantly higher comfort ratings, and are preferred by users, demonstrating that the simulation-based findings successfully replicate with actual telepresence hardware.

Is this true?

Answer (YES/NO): NO